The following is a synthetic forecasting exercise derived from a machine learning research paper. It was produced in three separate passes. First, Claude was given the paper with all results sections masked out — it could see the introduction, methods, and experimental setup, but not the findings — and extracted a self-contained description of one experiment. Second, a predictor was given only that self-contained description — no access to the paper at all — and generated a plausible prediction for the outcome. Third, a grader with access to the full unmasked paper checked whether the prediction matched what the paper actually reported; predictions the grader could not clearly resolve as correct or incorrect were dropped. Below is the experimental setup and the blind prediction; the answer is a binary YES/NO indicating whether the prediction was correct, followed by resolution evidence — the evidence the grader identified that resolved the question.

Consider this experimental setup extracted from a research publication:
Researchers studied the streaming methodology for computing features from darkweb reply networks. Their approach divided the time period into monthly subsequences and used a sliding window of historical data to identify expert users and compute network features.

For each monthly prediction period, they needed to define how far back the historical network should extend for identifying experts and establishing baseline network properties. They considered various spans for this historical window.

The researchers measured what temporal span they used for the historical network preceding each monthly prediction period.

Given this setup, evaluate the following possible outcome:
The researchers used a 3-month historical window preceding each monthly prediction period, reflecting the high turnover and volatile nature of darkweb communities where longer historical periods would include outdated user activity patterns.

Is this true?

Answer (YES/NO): YES